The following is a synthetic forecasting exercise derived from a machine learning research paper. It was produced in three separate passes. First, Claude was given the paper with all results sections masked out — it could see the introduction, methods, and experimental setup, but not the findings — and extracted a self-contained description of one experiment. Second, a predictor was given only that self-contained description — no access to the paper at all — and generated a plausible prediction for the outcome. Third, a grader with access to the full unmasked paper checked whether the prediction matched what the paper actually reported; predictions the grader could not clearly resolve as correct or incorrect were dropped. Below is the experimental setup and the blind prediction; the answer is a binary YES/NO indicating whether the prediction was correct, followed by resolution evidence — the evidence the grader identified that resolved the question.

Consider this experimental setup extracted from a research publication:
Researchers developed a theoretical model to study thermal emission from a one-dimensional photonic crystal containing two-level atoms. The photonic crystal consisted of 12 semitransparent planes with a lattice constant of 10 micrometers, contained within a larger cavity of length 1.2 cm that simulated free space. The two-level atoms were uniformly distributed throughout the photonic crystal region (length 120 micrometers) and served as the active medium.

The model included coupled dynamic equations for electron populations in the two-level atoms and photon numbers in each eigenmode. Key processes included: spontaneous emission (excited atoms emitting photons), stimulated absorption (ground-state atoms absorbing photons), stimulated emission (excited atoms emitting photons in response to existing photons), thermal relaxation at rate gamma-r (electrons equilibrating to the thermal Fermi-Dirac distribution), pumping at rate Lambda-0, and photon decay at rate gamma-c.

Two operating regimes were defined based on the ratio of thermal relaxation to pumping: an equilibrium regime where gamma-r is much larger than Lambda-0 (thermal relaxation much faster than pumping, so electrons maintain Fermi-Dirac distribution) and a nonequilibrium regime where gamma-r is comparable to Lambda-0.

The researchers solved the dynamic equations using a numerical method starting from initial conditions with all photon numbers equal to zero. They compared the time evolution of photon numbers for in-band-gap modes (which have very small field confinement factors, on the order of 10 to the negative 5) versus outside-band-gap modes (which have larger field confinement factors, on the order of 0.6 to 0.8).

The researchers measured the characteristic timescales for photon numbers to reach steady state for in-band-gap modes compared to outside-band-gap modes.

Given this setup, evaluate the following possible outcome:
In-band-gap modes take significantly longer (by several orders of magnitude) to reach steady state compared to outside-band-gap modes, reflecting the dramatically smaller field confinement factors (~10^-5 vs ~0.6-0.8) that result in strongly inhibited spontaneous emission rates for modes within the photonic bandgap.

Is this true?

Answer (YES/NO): NO